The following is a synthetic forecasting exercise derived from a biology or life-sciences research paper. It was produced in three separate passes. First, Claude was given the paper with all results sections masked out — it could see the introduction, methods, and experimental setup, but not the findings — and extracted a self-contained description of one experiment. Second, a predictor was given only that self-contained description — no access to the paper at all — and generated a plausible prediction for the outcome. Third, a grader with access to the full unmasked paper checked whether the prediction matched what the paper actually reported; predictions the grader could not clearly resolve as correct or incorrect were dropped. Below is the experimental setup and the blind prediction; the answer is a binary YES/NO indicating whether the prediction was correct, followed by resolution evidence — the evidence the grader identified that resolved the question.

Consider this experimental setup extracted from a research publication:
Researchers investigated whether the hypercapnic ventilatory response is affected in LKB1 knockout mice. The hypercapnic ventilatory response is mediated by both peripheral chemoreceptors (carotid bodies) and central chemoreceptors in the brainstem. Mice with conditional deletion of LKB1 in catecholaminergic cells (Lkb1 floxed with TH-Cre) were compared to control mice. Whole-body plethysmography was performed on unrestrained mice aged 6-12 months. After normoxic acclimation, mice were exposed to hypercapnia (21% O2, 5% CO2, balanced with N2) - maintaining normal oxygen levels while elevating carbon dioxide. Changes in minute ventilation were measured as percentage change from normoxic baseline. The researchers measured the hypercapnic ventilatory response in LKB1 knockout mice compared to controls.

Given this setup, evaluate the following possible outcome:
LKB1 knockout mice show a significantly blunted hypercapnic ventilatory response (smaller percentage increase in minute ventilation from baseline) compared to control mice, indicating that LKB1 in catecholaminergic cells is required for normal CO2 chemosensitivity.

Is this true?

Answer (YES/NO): NO